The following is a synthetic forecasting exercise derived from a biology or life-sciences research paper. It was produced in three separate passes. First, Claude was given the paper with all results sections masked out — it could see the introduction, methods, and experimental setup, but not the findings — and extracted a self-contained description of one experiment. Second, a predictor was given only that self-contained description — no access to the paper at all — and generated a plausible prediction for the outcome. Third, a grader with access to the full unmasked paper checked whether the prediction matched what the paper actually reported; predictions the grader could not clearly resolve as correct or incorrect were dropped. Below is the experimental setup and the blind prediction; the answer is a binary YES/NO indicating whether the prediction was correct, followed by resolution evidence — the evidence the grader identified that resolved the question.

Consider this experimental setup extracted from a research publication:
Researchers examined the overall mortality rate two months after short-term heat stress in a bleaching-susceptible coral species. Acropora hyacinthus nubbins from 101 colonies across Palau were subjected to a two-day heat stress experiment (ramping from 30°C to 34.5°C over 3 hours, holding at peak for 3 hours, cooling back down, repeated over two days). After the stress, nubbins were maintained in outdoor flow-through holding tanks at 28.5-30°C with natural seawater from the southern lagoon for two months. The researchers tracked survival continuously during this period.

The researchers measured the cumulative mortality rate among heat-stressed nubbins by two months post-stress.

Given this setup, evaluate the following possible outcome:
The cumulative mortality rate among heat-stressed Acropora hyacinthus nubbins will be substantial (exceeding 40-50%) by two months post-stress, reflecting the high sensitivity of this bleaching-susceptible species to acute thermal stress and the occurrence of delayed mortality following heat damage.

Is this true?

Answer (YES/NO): NO